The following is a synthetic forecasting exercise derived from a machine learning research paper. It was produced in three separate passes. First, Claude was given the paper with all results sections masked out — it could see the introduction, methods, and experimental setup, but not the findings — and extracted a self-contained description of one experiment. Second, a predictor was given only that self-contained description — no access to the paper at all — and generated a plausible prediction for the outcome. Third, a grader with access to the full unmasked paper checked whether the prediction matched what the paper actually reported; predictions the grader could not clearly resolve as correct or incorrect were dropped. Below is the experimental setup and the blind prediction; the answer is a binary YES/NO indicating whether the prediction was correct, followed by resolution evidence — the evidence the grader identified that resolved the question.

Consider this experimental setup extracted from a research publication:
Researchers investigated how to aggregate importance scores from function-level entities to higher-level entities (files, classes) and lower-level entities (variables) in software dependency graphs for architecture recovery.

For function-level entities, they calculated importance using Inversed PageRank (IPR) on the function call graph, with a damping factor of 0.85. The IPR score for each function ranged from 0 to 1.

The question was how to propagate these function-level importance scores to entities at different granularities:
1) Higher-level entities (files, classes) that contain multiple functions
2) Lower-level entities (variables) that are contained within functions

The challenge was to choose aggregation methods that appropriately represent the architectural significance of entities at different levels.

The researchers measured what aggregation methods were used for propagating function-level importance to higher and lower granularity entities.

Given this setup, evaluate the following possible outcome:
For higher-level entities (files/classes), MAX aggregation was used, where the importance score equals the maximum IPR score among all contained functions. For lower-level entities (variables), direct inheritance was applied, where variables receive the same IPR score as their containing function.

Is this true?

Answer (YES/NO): NO